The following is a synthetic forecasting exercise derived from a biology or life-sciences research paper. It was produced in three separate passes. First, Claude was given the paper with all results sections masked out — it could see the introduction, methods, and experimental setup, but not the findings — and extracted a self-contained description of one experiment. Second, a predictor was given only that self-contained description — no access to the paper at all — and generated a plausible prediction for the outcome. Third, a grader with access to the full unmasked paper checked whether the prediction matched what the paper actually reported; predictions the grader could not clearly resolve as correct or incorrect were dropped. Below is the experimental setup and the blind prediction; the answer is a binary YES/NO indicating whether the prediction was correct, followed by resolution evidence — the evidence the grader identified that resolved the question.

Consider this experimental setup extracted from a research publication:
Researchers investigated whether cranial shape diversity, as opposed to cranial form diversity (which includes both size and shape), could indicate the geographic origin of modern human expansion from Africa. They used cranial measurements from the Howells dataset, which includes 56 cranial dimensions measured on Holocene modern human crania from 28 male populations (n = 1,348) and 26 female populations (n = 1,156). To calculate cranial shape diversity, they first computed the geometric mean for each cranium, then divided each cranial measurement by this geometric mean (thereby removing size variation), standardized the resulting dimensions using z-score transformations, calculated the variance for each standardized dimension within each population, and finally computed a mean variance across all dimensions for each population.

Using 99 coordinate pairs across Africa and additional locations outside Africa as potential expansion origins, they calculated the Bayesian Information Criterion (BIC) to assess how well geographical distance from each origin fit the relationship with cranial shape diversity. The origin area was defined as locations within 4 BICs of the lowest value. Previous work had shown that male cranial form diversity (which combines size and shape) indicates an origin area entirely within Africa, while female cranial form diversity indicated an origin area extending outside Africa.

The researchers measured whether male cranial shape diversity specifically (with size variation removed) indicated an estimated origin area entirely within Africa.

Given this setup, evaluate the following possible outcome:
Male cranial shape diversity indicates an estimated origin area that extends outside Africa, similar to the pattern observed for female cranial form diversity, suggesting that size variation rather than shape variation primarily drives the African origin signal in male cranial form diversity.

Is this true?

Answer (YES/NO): NO